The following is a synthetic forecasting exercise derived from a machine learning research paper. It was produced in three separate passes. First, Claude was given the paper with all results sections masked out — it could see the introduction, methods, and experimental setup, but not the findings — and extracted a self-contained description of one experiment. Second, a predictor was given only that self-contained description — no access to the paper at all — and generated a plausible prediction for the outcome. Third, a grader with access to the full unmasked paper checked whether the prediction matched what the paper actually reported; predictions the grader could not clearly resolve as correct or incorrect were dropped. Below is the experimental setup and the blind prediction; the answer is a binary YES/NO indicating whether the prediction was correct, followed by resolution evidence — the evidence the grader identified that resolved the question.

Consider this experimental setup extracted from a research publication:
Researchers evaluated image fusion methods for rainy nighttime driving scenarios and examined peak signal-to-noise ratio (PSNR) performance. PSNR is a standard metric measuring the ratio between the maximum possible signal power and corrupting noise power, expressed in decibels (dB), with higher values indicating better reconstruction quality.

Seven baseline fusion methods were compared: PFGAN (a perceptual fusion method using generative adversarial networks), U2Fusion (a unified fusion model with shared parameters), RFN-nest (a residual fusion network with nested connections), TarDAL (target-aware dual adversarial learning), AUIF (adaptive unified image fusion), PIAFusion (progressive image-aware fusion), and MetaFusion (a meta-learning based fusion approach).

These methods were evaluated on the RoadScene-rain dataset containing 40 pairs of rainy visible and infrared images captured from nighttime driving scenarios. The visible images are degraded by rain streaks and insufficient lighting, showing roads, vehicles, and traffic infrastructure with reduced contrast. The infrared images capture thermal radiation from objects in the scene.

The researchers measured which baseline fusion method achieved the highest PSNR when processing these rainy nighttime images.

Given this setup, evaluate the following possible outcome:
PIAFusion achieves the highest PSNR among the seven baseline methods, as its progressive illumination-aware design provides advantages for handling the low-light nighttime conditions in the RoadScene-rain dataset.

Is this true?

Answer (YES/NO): NO